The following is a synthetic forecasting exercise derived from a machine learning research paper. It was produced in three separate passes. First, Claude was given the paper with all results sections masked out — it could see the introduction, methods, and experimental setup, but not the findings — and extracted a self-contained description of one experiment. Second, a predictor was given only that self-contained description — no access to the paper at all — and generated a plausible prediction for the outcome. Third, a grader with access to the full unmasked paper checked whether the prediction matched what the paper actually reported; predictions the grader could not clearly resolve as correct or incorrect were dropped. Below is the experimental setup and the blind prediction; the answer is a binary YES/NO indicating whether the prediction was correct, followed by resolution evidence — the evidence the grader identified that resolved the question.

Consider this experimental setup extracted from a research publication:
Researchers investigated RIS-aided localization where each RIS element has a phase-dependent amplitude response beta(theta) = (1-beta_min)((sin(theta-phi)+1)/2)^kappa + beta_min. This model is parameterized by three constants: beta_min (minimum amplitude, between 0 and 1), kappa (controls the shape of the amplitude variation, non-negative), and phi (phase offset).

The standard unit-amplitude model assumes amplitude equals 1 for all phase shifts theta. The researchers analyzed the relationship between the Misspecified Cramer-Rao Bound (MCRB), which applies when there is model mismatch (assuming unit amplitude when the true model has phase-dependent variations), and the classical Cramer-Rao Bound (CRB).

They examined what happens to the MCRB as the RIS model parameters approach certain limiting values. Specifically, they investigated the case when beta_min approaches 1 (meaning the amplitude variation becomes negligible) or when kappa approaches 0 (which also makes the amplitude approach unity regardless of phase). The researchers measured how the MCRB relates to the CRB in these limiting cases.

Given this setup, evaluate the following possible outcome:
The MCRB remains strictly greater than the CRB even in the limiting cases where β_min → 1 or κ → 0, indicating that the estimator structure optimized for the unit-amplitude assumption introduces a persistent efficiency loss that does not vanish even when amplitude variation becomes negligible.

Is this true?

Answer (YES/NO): NO